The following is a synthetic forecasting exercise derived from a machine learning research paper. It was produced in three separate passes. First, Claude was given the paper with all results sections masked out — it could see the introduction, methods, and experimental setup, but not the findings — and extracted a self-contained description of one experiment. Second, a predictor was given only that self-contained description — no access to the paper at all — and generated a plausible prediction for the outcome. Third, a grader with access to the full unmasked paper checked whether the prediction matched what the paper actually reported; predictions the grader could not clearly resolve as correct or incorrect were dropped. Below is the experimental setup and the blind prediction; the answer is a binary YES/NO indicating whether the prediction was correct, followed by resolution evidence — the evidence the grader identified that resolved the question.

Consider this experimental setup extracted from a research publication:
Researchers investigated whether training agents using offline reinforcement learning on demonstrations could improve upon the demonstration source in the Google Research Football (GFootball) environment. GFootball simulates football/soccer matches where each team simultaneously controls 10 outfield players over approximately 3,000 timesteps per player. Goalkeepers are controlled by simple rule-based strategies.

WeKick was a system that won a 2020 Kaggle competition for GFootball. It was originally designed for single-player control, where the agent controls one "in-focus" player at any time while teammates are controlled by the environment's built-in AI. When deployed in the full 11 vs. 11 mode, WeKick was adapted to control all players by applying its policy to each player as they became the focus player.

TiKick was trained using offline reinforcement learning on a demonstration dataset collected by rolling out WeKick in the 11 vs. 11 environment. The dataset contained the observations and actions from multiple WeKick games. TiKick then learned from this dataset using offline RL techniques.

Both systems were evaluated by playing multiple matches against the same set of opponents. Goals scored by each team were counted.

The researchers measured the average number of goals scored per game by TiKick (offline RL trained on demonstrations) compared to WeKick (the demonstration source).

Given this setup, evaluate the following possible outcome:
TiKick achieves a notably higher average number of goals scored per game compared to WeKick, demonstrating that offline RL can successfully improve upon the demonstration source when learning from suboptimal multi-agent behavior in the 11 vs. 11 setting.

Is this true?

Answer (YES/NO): YES